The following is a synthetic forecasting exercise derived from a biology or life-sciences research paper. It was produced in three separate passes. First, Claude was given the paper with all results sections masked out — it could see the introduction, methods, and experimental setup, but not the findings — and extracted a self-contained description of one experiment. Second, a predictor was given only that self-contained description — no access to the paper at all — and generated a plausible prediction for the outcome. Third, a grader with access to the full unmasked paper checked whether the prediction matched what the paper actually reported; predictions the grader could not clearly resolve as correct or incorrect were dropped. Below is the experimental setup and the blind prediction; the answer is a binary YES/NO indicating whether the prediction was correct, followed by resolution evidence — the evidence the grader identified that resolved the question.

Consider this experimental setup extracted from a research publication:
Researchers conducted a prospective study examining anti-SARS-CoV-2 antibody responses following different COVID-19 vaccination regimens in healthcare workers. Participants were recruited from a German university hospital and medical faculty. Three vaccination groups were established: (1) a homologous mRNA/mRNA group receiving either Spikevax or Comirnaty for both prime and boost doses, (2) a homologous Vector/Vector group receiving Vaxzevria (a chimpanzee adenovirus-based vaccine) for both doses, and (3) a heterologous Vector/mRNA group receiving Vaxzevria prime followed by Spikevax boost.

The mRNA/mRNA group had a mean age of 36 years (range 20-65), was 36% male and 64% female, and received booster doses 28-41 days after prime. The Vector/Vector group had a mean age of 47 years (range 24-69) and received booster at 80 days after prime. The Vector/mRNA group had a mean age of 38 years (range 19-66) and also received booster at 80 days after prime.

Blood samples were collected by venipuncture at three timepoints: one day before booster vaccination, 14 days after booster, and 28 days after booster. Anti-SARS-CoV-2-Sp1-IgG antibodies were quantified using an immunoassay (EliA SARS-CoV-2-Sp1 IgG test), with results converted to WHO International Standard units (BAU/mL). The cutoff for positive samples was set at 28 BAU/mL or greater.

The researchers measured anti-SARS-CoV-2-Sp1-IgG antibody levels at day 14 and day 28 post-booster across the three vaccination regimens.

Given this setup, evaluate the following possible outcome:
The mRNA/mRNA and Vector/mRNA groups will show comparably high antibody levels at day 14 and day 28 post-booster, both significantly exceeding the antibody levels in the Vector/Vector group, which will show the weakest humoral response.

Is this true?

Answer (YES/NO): YES